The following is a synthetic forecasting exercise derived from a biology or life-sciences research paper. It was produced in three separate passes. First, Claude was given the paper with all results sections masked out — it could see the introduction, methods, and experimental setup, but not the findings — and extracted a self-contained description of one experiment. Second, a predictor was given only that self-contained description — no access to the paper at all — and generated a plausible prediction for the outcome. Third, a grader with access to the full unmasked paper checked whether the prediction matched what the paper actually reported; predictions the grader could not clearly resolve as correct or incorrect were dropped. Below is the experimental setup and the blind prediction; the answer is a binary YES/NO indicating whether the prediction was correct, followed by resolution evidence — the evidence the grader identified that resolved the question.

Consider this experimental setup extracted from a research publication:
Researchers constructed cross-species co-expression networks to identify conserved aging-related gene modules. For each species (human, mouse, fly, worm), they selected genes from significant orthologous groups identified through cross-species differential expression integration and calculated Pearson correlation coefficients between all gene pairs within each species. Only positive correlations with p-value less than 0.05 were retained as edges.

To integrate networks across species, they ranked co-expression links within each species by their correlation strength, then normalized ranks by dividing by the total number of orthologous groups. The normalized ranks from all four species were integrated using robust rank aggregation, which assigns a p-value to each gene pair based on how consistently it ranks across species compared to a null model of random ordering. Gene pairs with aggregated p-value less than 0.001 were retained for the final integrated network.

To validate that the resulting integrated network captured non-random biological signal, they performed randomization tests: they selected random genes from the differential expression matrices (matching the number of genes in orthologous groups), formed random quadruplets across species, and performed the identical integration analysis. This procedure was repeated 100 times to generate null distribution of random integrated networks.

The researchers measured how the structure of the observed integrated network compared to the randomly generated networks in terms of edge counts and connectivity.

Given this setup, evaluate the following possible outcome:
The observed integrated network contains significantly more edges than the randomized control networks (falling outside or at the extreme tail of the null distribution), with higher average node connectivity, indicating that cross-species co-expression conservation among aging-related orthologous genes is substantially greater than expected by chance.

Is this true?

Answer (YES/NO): NO